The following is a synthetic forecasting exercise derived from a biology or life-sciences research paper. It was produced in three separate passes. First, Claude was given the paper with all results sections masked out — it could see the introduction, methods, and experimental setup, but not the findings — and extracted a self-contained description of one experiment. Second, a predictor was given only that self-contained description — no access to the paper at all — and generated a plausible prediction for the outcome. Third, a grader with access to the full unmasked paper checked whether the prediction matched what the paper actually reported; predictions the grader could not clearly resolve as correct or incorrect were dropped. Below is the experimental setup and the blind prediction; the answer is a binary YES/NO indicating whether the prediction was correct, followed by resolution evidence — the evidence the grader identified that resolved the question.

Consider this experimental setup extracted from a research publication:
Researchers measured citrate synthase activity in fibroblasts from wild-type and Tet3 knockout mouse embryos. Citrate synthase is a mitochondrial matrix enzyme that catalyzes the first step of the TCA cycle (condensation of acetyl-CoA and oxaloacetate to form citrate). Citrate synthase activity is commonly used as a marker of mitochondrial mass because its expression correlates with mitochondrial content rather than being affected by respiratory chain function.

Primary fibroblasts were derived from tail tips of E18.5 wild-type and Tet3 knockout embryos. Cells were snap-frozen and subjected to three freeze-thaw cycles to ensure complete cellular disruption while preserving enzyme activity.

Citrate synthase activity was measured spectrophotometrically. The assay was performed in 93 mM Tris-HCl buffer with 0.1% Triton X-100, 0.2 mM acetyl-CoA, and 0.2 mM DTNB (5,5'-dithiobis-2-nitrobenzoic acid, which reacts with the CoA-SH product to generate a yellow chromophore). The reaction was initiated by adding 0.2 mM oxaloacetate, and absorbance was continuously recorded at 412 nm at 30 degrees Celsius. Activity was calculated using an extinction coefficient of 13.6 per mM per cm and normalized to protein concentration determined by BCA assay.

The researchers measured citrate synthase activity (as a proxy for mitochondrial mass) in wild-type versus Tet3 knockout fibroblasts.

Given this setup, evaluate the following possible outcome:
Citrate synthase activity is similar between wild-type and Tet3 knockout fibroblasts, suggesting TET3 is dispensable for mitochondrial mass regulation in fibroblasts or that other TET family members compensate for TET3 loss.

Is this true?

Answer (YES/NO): YES